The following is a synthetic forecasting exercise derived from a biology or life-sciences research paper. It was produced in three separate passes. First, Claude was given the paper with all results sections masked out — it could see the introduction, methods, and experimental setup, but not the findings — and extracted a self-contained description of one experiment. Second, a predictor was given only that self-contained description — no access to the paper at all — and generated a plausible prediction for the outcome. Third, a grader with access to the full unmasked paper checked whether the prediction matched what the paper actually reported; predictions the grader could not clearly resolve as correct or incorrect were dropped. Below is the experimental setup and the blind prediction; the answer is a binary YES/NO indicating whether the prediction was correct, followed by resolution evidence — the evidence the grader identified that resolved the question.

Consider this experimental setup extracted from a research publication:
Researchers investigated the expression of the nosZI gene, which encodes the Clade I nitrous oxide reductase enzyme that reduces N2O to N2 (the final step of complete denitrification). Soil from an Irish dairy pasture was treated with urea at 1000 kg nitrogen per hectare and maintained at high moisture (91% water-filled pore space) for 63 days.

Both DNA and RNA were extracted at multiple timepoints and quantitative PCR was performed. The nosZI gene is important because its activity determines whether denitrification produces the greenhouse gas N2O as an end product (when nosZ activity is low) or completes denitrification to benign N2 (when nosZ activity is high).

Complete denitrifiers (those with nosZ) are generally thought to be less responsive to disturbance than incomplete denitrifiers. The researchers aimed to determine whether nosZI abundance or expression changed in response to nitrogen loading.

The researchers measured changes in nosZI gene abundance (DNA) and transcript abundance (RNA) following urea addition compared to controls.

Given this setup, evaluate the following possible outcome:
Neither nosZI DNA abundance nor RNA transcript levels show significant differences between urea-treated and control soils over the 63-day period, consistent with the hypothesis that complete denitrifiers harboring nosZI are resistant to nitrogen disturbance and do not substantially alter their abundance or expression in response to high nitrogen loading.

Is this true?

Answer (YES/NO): NO